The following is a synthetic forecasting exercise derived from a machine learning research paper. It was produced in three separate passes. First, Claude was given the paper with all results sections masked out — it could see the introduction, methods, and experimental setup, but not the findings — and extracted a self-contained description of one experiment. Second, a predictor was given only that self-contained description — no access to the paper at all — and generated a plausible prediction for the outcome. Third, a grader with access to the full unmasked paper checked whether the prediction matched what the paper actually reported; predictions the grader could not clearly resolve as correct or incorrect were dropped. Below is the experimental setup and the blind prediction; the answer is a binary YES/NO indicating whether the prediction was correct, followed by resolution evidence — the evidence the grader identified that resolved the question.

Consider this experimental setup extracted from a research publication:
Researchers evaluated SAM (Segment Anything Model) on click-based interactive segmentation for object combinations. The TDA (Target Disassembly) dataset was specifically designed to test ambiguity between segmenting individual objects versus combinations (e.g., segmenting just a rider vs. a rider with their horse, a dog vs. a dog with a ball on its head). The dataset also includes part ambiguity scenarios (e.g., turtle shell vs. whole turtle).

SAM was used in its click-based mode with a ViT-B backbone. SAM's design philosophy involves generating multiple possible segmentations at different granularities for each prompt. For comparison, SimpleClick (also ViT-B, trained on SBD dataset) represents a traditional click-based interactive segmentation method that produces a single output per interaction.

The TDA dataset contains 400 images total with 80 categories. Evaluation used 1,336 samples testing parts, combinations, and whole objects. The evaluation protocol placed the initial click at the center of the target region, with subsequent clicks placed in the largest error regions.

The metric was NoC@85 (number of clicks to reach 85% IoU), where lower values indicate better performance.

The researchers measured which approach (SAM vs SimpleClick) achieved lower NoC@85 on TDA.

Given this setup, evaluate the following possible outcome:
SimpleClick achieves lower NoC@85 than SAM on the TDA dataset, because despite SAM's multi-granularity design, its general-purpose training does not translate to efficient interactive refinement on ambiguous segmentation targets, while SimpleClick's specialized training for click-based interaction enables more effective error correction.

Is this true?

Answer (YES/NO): YES